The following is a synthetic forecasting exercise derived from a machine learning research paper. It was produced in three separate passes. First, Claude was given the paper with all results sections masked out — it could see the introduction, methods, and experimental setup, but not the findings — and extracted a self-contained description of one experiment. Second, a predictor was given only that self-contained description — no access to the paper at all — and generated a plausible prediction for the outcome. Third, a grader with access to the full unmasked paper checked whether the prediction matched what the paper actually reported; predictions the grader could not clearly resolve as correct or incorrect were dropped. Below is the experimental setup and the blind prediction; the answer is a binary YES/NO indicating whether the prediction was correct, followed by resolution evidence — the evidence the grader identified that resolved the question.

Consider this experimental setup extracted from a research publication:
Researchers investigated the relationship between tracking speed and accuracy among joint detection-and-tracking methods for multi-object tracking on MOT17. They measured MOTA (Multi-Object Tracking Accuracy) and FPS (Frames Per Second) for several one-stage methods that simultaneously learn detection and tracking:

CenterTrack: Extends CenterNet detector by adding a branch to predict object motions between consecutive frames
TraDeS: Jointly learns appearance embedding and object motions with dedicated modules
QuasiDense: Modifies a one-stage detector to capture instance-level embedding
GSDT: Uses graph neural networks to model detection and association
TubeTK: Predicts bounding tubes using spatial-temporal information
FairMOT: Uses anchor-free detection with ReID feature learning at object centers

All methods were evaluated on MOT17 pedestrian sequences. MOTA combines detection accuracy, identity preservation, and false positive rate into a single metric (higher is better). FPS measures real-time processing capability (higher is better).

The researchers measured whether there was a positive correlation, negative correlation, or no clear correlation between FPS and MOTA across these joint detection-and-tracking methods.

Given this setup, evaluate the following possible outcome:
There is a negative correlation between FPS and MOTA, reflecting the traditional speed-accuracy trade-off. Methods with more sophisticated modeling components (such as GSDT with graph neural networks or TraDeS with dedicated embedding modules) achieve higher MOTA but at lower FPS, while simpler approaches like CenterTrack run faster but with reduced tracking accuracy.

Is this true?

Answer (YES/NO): NO